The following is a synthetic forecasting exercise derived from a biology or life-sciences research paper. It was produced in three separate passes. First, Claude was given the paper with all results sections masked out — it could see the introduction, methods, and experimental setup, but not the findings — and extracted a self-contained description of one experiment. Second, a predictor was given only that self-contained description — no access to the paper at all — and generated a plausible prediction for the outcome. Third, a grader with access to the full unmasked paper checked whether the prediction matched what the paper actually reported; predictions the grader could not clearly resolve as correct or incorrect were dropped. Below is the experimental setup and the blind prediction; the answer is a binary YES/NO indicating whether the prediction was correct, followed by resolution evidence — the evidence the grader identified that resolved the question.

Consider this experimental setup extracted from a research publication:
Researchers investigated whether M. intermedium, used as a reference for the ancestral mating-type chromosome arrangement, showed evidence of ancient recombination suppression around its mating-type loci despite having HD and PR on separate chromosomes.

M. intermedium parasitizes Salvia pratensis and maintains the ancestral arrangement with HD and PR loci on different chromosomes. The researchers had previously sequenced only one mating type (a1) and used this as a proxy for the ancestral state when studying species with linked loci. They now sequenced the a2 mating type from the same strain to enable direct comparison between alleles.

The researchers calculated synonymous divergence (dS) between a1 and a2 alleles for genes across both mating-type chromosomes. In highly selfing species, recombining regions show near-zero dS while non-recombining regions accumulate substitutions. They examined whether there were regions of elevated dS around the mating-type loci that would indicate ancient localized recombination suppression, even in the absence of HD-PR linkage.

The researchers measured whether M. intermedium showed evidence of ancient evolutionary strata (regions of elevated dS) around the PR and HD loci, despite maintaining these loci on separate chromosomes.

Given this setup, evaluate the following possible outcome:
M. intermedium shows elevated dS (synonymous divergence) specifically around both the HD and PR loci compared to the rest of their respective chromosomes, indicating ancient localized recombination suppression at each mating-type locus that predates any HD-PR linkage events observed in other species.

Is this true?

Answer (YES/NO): NO